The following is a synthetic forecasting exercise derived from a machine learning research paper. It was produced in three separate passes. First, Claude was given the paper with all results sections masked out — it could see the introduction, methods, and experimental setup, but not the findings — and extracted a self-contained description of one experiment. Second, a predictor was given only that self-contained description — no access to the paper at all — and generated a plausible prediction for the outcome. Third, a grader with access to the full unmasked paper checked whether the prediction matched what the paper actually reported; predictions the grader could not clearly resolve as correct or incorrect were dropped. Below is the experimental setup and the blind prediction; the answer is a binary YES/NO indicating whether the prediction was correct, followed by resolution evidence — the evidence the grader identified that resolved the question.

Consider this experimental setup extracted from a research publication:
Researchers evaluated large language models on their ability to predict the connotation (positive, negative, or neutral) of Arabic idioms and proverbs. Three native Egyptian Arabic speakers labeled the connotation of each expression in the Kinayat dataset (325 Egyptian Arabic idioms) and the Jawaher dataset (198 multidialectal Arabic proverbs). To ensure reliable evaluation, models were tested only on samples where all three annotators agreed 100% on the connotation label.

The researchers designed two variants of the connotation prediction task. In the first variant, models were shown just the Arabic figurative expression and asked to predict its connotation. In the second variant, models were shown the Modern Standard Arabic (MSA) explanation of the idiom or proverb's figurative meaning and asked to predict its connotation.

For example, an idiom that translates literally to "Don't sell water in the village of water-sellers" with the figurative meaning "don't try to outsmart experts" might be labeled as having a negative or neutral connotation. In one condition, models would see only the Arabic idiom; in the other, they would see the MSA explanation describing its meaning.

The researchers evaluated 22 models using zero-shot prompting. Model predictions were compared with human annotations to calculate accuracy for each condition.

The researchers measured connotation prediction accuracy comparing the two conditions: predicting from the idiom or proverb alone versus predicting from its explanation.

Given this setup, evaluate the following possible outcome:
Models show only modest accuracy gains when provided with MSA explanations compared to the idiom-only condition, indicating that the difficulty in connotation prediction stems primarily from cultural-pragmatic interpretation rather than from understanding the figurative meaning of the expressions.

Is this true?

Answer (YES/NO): NO